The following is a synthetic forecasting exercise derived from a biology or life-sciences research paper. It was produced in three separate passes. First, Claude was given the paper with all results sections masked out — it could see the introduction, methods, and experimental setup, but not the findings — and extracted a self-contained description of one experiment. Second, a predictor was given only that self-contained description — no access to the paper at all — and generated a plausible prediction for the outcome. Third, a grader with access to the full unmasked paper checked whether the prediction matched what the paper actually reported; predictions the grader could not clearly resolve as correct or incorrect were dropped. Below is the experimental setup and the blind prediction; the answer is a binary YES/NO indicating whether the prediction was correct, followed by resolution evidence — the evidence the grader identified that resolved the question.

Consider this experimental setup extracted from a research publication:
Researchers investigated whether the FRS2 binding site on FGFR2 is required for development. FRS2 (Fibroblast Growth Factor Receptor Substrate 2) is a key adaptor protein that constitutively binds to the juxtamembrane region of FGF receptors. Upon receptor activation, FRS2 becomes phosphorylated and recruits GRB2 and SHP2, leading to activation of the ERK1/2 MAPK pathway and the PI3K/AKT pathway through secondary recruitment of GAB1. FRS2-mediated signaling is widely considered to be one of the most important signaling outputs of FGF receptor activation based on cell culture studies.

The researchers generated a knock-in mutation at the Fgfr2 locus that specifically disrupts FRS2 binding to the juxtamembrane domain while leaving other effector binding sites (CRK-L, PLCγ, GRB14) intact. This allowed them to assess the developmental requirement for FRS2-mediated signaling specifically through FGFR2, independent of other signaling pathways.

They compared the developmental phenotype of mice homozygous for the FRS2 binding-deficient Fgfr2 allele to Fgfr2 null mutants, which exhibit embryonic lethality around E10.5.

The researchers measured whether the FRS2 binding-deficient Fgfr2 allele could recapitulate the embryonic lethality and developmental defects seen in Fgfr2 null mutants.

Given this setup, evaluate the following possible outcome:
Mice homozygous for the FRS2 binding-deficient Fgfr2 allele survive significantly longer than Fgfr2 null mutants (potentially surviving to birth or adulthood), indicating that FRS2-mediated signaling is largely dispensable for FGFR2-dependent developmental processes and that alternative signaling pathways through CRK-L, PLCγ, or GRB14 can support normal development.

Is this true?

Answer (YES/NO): YES